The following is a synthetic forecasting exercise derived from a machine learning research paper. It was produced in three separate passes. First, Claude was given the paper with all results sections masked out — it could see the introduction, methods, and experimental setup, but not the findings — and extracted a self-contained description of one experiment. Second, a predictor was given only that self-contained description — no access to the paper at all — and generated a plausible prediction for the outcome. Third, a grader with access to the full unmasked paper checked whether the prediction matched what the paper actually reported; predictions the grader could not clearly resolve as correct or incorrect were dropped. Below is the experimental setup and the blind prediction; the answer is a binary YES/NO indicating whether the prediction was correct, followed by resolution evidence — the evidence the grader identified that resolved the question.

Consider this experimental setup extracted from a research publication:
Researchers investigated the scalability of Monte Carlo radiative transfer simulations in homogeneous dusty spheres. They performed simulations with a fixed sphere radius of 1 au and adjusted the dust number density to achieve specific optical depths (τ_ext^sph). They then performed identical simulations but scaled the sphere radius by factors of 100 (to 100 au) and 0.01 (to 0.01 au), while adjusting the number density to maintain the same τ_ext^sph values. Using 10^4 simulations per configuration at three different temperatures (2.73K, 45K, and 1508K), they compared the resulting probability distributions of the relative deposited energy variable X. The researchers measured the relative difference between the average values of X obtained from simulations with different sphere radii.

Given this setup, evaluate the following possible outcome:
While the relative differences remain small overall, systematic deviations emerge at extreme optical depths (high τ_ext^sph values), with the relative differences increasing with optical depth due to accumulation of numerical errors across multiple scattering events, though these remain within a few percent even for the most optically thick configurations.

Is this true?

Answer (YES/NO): NO